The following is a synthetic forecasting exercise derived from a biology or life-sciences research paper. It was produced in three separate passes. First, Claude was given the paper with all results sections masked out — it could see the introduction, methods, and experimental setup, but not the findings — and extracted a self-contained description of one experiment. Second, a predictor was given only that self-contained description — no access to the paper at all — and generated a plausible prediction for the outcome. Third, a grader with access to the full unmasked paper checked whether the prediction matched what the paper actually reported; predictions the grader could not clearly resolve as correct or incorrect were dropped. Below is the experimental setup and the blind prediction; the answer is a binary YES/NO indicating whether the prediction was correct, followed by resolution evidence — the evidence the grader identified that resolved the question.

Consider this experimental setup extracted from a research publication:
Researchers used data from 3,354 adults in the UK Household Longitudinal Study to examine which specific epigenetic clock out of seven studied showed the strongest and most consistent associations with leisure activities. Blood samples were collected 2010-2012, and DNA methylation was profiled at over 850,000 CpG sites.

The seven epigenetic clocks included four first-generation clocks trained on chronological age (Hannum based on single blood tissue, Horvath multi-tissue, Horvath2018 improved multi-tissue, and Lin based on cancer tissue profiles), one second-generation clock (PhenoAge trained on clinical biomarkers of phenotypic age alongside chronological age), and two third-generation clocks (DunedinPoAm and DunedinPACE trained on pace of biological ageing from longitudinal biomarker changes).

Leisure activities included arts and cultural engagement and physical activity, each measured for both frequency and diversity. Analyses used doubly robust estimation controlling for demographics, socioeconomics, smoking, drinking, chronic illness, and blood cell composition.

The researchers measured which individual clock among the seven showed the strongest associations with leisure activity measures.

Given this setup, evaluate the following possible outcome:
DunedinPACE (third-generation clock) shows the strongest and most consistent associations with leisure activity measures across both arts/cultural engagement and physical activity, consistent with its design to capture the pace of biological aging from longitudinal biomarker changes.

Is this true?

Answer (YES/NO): YES